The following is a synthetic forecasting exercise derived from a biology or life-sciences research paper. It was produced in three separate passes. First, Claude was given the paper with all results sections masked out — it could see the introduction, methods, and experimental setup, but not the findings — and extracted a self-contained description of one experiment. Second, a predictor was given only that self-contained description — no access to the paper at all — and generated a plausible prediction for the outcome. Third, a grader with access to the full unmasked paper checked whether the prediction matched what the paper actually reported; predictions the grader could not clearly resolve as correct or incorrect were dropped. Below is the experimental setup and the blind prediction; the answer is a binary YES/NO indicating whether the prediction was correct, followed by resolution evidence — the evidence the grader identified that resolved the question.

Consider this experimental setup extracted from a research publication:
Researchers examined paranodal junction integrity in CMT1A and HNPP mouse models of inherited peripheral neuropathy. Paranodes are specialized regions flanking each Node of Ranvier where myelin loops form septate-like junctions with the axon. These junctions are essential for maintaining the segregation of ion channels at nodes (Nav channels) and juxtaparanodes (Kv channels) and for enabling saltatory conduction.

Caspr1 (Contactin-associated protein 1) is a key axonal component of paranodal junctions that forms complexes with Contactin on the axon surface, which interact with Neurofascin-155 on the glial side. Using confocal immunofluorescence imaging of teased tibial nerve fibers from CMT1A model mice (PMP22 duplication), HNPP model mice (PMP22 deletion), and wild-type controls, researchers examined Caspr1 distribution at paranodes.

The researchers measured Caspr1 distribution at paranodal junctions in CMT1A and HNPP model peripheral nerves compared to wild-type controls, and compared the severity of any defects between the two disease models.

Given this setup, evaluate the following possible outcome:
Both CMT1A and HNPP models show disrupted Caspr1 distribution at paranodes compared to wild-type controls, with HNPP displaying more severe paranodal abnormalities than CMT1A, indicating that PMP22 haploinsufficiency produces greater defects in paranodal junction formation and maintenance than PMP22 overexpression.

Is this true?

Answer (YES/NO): NO